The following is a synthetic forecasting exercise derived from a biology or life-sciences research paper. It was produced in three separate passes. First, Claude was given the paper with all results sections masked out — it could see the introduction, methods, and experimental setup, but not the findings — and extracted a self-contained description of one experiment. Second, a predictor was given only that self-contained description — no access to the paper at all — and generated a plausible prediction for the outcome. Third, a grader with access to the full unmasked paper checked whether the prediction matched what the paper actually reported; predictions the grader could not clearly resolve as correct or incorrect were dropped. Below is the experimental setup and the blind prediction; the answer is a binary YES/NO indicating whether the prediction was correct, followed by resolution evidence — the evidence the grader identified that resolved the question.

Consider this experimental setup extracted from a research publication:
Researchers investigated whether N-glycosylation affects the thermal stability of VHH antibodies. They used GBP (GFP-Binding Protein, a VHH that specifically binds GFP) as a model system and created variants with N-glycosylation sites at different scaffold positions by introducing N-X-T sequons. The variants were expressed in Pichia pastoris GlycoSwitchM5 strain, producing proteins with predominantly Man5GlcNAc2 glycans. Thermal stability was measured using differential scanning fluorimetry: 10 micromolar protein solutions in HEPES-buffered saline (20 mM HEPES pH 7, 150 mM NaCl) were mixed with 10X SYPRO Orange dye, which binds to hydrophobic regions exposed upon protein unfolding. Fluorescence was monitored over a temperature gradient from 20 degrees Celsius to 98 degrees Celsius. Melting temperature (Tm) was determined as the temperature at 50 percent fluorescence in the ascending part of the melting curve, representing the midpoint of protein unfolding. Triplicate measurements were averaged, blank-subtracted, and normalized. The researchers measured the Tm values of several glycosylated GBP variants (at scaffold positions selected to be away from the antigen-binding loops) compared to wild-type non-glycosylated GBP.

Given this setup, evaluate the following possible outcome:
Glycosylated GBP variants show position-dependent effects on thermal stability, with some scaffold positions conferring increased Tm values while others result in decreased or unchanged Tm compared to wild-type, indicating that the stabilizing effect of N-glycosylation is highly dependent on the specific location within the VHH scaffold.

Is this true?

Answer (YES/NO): YES